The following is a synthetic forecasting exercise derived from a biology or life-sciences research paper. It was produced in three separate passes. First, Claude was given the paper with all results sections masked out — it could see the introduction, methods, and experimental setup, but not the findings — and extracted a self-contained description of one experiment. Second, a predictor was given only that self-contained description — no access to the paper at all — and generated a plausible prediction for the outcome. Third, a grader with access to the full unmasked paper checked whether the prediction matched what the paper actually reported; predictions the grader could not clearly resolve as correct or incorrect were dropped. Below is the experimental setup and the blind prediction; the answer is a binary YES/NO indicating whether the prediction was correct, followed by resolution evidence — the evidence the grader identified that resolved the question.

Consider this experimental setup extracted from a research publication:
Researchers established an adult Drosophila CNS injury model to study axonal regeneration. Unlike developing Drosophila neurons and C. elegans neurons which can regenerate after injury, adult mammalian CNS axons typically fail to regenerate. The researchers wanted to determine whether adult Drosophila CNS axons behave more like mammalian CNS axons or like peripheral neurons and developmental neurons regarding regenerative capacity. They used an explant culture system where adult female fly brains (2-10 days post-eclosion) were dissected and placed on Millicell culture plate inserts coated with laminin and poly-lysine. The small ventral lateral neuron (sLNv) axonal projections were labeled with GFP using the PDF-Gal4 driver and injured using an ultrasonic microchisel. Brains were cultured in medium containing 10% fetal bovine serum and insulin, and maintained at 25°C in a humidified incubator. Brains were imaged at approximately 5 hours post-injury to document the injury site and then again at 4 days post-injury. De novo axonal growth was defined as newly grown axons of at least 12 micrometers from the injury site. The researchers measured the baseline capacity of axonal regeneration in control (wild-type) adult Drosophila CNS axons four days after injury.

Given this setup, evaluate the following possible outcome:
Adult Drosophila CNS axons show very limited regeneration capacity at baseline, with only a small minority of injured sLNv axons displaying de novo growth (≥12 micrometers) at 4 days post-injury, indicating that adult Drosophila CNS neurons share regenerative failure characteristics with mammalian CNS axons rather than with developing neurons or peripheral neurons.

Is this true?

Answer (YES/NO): YES